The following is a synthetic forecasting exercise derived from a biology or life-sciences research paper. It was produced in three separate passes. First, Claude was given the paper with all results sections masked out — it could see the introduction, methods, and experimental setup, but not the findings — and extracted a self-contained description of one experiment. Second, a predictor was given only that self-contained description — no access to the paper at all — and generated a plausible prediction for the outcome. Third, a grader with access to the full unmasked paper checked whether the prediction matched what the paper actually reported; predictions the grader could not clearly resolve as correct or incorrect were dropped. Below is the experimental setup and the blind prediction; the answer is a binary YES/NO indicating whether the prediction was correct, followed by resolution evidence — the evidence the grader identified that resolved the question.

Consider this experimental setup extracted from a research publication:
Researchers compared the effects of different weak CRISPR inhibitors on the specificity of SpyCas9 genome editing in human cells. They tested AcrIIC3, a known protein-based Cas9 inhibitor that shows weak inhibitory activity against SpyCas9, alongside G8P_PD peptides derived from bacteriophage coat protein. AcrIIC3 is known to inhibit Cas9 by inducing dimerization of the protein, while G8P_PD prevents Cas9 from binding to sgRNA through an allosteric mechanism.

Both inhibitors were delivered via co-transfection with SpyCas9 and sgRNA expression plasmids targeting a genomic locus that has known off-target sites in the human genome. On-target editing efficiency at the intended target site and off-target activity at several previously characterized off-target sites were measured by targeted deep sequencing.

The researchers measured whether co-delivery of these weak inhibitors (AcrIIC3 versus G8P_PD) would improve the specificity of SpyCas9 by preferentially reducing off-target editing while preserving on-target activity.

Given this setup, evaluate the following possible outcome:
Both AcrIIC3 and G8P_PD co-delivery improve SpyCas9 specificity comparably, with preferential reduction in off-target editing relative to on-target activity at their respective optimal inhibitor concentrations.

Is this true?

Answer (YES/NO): NO